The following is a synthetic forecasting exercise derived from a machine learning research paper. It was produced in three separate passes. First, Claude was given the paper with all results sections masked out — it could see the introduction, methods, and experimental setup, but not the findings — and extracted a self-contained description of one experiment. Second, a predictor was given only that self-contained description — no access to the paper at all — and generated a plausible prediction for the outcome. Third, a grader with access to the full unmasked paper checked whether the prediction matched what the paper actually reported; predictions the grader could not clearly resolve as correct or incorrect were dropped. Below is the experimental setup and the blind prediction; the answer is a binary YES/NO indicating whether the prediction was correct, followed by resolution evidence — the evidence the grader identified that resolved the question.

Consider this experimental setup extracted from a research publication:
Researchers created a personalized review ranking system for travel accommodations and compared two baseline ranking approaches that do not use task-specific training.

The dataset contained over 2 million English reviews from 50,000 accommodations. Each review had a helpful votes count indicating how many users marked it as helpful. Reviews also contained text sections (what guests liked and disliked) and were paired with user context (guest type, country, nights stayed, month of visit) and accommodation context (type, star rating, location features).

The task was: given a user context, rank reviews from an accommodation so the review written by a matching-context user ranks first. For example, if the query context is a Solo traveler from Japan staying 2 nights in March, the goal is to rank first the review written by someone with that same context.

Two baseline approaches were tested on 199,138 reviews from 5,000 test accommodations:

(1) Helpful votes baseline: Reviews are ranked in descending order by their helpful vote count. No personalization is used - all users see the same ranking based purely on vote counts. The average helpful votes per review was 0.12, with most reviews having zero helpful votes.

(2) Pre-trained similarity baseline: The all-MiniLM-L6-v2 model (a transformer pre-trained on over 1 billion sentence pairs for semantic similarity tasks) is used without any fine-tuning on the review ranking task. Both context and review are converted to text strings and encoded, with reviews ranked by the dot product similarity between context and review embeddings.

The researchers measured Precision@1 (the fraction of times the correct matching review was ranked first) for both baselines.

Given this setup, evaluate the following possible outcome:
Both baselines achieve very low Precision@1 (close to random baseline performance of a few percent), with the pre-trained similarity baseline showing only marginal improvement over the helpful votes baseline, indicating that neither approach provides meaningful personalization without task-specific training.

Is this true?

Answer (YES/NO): YES